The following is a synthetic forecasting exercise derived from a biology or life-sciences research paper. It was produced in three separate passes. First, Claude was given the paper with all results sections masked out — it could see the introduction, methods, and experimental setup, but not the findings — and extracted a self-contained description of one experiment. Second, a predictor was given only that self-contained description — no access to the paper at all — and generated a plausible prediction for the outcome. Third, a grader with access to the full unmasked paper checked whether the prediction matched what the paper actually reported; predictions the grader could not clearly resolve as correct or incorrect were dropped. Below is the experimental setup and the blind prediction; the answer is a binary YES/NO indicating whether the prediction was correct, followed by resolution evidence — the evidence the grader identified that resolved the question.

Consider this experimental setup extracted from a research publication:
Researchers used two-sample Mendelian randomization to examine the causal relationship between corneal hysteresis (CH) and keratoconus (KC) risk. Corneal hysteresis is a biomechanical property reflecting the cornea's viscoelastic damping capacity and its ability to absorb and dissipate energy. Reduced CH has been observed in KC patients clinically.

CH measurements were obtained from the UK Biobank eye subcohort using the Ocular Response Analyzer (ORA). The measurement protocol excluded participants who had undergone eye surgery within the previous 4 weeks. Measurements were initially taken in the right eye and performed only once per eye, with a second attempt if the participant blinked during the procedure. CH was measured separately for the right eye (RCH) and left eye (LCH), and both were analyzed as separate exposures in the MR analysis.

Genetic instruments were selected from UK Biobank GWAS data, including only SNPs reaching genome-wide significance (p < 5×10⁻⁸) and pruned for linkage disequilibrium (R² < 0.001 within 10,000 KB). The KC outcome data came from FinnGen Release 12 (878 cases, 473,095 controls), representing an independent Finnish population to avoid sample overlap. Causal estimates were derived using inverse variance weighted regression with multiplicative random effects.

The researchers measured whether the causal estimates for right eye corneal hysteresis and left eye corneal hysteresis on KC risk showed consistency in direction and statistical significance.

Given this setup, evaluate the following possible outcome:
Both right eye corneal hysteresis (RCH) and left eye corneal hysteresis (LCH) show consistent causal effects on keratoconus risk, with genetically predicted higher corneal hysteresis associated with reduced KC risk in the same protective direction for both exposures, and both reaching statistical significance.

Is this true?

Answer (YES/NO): YES